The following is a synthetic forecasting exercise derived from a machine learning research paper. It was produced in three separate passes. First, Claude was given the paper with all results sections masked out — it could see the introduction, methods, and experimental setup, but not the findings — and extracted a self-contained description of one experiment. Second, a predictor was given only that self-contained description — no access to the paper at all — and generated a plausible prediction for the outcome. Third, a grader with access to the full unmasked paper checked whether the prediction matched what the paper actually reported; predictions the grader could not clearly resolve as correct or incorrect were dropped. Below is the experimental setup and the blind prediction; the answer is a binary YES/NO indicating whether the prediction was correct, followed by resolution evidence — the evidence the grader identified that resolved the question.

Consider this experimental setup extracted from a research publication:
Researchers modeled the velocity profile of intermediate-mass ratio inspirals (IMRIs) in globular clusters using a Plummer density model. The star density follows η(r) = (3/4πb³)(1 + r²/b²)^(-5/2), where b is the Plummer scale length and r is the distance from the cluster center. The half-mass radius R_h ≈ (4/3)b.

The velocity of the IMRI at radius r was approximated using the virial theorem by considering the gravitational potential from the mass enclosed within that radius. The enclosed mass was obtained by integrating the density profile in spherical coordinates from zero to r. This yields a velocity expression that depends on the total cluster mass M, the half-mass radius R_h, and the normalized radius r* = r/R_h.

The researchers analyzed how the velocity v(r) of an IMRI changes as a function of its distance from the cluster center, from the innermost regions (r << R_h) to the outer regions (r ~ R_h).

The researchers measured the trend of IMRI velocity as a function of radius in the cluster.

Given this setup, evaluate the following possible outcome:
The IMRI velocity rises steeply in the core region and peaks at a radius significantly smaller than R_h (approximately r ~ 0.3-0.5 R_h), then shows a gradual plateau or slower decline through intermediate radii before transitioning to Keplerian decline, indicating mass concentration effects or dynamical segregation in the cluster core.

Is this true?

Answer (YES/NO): NO